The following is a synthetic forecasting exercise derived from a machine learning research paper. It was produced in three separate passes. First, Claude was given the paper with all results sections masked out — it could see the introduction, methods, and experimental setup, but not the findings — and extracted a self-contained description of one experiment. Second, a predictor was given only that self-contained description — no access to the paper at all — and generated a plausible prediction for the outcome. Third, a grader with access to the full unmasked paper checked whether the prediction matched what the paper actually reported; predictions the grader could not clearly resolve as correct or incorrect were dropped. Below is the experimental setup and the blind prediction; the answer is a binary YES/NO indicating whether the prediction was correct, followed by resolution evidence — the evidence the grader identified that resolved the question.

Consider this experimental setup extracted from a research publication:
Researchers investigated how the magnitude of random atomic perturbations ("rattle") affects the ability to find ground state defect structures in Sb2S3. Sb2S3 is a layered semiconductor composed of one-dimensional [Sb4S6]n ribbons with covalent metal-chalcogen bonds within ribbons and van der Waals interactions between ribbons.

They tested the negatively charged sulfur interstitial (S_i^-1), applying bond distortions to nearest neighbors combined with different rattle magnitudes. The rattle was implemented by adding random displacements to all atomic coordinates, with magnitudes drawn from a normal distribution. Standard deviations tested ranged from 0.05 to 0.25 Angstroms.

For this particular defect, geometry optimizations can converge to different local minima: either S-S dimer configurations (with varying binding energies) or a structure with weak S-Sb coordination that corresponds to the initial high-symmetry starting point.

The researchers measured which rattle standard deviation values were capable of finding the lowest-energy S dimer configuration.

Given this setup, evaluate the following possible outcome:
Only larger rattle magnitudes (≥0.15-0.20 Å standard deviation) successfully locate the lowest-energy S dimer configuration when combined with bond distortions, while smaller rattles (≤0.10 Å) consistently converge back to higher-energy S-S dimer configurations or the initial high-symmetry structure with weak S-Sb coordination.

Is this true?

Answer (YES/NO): NO